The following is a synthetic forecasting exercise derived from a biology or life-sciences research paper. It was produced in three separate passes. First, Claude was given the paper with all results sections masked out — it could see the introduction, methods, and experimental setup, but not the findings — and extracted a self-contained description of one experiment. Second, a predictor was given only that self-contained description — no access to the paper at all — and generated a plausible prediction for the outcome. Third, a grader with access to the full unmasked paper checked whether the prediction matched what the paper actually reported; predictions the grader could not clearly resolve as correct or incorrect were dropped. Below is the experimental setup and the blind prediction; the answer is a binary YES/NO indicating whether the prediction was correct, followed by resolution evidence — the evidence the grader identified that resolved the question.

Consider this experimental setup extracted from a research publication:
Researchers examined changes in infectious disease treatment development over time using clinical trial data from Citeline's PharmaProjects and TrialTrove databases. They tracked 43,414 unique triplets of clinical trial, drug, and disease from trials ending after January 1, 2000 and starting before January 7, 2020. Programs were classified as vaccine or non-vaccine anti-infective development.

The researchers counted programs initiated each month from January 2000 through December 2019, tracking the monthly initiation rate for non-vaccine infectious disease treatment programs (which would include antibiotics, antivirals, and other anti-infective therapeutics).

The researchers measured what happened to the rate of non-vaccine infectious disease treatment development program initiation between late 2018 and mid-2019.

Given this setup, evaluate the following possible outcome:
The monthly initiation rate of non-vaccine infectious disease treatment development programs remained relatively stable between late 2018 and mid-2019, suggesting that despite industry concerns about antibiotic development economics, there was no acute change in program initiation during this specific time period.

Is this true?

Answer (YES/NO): NO